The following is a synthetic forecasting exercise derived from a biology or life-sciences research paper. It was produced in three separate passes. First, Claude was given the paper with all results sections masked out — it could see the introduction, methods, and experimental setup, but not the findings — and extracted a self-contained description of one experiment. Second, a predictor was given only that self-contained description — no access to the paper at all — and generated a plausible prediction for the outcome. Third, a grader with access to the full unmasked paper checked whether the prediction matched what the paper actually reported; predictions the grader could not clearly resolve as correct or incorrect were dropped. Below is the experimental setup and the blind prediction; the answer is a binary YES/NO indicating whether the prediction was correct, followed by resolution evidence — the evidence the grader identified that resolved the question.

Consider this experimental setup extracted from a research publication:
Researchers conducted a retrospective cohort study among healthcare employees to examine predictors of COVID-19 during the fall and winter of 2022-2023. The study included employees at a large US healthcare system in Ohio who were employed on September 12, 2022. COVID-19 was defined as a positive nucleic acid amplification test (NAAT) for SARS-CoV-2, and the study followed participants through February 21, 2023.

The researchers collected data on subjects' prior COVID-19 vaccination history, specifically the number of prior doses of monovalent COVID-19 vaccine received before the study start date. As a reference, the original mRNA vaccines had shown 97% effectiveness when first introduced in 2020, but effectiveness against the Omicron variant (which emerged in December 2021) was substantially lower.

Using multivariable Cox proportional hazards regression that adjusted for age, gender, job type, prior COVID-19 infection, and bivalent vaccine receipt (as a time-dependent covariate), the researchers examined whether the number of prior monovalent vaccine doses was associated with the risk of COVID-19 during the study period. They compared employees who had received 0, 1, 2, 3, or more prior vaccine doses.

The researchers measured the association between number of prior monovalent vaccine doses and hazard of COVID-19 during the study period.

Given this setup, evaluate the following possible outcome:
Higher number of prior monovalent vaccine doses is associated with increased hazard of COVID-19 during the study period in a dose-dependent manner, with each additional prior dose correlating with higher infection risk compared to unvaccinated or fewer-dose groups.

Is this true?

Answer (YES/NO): YES